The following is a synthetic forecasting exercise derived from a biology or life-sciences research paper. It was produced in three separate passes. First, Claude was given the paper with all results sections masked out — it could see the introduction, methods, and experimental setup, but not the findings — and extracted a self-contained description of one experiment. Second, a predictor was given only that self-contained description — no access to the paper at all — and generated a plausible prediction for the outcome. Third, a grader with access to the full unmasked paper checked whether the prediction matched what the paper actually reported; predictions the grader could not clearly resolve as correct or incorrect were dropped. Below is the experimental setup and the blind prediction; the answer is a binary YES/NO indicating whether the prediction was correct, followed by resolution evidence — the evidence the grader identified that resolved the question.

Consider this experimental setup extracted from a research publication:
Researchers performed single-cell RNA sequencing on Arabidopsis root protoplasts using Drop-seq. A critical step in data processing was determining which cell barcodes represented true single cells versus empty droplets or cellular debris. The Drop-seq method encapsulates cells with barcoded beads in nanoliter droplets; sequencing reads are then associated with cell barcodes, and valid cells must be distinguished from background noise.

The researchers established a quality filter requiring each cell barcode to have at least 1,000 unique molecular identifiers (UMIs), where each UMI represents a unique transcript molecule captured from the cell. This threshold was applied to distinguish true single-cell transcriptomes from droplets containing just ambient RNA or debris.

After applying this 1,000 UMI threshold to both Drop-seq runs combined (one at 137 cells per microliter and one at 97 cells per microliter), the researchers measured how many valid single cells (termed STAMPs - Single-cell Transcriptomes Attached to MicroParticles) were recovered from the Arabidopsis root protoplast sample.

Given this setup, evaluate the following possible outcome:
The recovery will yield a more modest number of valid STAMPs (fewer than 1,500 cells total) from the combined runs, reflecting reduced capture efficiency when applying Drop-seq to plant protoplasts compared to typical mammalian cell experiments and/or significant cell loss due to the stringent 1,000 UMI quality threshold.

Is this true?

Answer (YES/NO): NO